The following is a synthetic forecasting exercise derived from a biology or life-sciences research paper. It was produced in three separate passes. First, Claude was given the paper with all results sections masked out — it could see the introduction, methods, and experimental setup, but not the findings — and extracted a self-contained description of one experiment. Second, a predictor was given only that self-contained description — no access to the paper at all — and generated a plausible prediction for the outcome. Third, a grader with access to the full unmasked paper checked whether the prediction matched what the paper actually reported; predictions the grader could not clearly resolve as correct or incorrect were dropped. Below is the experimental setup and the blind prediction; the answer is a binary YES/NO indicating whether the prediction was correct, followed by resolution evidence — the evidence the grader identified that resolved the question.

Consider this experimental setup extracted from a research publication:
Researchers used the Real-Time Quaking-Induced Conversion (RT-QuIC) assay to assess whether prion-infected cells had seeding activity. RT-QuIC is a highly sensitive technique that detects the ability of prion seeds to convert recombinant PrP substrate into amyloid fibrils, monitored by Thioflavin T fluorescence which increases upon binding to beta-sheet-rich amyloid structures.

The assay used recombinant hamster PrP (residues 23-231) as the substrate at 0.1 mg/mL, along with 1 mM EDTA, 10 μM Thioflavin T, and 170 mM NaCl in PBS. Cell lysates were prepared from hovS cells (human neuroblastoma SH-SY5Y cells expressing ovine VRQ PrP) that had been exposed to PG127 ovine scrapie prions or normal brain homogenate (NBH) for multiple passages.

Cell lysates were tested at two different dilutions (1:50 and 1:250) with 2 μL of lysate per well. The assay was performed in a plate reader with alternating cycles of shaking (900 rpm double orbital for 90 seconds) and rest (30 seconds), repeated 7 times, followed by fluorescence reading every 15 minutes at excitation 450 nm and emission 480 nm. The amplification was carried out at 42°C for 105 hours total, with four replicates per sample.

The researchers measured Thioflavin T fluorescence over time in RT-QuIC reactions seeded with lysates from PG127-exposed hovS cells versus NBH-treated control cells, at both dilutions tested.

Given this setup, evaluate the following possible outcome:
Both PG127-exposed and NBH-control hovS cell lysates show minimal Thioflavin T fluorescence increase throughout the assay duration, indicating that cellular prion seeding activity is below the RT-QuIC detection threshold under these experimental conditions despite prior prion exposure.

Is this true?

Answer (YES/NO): NO